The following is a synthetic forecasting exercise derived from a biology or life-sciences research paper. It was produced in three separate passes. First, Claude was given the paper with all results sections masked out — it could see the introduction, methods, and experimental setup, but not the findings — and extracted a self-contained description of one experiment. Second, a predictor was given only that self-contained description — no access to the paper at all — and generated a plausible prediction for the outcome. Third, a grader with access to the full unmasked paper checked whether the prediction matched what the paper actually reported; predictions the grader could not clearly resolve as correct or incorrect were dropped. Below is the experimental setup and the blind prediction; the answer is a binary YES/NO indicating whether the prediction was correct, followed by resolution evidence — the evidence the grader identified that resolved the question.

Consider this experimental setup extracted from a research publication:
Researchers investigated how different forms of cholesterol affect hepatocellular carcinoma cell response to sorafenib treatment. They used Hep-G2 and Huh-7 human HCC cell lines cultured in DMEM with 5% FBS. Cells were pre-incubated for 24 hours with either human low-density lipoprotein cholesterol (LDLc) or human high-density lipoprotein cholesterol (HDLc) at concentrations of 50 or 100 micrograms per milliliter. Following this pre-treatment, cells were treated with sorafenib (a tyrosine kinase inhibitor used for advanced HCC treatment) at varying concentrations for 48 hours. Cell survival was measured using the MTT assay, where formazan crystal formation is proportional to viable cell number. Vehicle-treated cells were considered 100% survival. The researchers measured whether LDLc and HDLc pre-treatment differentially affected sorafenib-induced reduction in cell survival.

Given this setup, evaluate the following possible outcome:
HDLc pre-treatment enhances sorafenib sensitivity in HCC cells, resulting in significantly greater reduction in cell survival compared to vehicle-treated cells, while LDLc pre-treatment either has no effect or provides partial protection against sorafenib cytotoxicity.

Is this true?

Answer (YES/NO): NO